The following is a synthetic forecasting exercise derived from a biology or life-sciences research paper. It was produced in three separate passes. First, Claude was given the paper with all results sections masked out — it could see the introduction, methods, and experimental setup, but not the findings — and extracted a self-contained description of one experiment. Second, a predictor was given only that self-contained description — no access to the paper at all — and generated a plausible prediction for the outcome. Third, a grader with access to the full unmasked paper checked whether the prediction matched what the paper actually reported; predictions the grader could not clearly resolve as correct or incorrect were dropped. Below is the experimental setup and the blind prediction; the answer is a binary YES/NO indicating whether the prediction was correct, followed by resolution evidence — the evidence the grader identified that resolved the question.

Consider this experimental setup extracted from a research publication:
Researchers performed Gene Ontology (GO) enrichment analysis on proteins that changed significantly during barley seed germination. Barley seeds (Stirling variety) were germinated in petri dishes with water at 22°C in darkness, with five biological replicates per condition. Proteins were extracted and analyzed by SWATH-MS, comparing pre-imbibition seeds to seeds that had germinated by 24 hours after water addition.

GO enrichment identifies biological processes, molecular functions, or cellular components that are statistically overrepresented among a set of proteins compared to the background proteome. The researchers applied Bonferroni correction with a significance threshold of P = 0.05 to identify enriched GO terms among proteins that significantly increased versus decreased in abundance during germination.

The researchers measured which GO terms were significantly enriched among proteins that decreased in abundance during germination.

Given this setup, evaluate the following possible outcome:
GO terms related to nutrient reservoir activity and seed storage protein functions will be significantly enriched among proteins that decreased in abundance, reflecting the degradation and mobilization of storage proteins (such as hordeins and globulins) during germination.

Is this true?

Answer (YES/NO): NO